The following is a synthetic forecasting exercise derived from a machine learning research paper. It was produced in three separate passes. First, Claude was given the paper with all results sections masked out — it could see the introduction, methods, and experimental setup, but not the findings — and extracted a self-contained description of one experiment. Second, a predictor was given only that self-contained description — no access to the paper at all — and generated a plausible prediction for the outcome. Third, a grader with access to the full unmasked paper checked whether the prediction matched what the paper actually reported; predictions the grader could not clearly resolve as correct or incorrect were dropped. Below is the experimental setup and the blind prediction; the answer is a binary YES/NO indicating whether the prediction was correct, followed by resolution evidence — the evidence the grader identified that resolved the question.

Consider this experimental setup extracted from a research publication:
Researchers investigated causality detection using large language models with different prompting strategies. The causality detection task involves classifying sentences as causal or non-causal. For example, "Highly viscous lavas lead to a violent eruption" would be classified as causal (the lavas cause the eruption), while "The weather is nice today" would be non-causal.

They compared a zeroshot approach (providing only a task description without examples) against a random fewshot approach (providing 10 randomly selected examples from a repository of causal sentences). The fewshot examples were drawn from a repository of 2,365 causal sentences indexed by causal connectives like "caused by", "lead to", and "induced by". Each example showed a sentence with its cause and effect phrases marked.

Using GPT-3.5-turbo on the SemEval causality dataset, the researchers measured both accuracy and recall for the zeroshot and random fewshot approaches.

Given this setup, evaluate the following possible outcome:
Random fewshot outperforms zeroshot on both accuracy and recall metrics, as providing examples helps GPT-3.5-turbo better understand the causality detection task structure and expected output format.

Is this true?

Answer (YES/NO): NO